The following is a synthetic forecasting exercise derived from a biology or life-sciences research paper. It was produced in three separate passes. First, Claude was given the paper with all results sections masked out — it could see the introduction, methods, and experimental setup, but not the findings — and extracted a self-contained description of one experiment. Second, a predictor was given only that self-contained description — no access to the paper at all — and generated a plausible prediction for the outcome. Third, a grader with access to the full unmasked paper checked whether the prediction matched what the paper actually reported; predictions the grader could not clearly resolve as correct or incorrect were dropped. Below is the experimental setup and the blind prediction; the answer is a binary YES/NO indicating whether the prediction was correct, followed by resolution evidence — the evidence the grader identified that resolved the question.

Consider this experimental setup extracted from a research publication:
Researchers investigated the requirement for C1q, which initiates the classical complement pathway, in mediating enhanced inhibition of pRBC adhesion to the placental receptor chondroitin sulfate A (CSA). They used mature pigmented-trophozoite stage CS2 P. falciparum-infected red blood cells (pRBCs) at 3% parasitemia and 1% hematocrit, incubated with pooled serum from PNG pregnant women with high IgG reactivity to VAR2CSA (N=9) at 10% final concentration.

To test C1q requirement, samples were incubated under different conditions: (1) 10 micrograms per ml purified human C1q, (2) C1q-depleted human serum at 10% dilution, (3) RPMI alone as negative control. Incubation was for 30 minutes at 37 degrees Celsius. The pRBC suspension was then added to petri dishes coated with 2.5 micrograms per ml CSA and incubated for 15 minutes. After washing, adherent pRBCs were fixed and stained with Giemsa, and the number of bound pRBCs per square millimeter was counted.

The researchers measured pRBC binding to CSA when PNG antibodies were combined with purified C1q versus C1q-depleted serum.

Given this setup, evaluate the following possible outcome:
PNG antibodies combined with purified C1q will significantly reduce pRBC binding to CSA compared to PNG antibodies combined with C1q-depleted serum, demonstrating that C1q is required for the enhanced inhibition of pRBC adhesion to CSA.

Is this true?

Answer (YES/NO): YES